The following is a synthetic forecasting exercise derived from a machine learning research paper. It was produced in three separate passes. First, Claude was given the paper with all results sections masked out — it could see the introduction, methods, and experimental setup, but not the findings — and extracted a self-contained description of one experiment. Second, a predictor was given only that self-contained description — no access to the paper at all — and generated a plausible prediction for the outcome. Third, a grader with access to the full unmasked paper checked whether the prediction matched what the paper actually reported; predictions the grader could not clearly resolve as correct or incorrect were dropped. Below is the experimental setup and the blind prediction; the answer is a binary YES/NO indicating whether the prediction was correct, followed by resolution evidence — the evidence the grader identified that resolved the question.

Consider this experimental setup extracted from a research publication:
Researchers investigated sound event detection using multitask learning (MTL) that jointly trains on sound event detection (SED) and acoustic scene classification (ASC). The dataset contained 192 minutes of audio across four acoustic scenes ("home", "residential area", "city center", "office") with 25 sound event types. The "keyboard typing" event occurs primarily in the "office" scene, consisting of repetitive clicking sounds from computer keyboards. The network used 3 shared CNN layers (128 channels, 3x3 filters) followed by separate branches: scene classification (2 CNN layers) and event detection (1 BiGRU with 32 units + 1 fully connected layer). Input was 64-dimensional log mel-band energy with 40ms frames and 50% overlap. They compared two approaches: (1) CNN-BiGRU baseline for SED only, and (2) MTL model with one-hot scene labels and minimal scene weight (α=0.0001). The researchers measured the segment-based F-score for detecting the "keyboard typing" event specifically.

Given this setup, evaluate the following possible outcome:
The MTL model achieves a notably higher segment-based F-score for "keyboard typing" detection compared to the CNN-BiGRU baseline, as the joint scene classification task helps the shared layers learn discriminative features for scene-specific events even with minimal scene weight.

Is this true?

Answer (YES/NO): YES